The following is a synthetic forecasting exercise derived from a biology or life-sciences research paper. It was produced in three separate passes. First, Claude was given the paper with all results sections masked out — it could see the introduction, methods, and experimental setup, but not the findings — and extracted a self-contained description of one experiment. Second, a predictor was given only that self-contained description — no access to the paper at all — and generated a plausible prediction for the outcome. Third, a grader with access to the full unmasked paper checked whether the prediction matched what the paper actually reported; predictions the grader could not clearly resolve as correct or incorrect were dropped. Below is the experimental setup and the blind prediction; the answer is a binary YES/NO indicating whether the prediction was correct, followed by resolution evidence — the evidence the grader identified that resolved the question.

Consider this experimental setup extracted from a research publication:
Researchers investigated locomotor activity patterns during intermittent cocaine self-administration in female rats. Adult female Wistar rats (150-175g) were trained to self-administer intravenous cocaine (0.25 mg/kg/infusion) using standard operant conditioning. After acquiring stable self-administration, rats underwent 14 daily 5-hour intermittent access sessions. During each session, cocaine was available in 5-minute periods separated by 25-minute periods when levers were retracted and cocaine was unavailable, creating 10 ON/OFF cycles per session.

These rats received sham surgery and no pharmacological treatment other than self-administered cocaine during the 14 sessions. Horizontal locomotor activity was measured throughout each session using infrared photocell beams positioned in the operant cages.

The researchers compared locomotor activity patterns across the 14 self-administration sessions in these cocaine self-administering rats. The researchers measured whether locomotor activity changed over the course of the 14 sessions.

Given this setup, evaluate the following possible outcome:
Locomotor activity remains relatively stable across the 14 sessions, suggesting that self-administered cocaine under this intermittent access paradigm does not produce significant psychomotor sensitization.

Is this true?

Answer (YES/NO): NO